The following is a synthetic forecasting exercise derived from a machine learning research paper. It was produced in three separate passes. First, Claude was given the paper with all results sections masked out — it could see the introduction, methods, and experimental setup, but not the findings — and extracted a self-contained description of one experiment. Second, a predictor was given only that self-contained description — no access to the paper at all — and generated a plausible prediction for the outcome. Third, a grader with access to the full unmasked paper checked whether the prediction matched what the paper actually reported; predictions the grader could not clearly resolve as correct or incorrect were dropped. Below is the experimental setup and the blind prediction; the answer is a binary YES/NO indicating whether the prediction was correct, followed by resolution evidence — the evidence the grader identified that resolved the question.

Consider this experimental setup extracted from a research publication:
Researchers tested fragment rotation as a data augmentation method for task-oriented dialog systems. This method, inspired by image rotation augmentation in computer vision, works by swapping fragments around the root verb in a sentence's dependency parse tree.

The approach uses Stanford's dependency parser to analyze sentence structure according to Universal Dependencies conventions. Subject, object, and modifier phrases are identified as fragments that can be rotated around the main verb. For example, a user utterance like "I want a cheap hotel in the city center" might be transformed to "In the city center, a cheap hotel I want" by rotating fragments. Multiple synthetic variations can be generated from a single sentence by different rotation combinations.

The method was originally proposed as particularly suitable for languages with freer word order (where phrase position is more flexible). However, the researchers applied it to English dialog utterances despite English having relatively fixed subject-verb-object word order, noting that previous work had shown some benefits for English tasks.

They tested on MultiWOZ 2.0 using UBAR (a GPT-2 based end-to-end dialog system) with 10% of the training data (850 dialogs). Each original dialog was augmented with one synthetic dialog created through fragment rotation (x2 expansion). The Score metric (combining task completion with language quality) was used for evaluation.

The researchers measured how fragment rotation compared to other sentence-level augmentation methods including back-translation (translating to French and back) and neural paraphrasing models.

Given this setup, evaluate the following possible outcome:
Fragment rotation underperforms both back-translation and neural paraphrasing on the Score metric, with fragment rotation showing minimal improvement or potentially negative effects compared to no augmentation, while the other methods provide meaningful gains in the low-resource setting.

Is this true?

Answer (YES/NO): NO